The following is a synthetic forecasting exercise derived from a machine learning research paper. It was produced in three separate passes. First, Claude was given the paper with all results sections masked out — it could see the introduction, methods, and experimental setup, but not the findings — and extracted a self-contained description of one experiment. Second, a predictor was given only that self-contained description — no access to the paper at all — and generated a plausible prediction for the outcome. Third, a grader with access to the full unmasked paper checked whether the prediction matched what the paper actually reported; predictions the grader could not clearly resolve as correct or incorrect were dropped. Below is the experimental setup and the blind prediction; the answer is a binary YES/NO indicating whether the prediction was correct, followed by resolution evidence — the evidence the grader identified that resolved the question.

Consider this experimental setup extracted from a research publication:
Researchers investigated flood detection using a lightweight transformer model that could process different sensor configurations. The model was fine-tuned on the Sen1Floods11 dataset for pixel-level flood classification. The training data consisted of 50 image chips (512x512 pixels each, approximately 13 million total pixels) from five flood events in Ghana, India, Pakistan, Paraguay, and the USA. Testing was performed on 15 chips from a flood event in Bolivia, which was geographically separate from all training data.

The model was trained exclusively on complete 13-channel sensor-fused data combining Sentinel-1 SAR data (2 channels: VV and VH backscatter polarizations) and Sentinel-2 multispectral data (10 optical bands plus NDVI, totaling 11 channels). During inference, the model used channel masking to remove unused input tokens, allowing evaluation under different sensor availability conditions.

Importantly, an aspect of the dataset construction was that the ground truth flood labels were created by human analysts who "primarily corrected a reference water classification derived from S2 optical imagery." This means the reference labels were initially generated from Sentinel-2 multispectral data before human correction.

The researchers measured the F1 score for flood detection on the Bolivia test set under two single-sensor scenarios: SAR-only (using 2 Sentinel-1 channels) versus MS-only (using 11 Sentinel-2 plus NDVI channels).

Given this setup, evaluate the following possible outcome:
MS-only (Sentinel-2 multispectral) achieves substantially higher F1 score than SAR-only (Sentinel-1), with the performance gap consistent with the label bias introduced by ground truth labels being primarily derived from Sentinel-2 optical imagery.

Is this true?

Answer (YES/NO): YES